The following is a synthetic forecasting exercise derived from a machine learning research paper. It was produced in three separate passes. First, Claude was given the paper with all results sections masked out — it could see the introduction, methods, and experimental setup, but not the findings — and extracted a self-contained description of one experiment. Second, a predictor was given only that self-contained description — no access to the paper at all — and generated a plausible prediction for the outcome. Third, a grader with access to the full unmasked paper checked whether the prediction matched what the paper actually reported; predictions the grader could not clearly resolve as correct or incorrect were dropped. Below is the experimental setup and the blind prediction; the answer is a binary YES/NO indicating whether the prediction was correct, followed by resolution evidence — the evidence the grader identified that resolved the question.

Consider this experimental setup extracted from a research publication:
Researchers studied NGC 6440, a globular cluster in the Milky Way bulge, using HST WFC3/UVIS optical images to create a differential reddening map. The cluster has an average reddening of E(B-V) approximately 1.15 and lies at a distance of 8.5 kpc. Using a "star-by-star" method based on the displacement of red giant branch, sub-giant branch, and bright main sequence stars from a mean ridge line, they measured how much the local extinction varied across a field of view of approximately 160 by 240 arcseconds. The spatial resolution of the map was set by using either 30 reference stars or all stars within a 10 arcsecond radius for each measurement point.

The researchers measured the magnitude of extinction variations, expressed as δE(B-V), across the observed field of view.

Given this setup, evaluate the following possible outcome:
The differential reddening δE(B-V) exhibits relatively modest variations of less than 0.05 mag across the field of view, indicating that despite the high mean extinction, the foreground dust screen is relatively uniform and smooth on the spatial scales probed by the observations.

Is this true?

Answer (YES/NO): NO